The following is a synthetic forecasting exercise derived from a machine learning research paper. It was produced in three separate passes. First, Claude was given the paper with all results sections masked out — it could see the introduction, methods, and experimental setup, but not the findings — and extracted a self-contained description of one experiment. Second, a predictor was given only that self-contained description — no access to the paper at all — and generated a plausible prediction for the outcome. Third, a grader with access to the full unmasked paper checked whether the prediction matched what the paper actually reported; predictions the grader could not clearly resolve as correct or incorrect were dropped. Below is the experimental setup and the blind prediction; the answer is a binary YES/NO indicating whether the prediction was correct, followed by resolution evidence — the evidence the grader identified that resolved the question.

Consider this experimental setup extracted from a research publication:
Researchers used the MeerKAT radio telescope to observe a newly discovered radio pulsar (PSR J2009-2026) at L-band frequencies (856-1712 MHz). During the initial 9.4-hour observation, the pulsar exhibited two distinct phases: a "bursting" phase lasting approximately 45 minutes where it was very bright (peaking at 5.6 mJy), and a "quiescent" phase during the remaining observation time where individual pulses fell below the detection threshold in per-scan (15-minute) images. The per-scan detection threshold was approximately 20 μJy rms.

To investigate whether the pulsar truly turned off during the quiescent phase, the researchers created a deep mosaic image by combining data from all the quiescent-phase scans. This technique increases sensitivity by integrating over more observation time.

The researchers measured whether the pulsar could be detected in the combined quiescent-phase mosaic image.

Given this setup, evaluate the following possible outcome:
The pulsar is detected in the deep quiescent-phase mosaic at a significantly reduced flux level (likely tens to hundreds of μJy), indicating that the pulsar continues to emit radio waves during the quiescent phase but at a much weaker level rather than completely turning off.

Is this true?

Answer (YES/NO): YES